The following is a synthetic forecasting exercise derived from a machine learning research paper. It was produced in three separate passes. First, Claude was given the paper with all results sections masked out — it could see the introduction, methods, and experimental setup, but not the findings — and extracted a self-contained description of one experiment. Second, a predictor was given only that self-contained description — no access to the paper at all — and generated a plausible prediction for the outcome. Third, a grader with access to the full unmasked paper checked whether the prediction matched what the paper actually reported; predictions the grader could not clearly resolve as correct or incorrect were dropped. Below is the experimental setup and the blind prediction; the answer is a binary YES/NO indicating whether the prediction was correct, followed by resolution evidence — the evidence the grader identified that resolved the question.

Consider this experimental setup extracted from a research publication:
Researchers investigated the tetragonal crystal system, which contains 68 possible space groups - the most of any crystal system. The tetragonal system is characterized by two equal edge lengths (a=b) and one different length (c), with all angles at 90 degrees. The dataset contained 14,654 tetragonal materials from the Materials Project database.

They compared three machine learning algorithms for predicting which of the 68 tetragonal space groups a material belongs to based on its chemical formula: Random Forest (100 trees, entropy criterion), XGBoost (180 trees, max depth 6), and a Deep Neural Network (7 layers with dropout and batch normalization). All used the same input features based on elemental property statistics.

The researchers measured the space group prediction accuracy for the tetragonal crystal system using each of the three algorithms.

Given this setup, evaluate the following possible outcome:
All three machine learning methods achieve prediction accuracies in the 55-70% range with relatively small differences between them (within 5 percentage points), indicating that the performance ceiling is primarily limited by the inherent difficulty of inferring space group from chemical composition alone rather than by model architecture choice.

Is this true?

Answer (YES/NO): NO